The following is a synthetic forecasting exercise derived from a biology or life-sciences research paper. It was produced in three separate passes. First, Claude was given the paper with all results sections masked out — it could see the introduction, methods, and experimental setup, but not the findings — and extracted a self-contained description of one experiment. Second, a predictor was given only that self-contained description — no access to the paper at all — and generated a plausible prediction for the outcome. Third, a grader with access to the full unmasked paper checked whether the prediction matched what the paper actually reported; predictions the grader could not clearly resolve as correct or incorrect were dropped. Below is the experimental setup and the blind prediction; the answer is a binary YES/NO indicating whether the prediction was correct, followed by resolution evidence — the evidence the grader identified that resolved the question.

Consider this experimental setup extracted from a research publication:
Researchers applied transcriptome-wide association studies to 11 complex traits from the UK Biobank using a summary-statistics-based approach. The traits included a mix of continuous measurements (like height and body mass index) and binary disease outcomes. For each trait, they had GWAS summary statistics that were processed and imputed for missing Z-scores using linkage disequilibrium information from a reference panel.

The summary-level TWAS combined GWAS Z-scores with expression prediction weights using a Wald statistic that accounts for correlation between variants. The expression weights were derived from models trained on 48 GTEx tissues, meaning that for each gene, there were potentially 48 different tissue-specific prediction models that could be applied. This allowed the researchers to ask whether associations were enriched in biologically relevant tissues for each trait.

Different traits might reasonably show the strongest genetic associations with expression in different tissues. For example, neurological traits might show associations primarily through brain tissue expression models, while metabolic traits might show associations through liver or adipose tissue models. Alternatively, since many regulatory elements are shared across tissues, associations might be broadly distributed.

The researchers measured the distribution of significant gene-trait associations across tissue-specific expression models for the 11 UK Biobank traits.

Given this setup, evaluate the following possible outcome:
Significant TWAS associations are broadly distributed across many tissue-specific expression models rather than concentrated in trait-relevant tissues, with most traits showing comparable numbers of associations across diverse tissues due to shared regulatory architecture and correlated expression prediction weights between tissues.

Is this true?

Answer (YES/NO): YES